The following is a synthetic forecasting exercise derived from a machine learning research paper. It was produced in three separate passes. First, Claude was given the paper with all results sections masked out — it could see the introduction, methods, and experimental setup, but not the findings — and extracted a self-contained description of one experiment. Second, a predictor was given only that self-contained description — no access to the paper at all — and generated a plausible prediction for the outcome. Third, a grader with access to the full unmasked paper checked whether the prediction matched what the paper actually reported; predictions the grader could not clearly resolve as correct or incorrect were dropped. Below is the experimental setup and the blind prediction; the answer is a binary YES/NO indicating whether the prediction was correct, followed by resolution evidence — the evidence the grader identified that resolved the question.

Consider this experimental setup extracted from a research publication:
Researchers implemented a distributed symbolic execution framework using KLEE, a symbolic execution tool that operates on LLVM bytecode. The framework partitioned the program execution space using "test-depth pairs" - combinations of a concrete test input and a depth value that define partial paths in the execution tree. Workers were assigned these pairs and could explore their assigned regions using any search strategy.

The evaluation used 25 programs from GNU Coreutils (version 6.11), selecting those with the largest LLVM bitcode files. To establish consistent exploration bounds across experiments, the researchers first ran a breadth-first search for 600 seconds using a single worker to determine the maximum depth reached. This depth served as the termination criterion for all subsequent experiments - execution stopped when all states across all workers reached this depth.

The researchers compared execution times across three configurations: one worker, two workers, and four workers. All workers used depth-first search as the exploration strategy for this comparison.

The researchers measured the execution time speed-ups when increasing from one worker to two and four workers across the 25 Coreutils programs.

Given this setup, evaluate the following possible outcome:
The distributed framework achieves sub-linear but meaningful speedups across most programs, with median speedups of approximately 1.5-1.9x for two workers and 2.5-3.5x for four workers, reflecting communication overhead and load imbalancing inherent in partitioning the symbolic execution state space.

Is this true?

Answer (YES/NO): NO